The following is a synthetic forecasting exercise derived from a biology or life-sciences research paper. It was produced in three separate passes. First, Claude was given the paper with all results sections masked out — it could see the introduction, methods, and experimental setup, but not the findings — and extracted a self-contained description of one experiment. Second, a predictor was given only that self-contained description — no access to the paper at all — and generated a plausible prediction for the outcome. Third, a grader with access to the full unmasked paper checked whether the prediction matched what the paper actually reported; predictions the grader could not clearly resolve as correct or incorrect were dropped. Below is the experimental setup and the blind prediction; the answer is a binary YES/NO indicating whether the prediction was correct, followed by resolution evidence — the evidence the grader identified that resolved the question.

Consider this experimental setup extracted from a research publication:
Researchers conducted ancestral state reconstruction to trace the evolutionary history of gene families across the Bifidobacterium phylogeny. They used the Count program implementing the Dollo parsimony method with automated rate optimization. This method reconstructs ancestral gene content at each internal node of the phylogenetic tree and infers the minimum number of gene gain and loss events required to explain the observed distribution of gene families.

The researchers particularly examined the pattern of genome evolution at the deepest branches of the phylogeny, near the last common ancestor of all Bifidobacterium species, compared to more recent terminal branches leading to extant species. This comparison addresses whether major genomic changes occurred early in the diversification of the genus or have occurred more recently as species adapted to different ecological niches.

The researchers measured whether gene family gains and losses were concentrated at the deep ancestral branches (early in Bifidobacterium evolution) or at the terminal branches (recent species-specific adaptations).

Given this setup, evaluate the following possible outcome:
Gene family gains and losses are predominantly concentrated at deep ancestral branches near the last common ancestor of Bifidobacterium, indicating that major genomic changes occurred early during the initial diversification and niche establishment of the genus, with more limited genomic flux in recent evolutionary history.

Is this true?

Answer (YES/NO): NO